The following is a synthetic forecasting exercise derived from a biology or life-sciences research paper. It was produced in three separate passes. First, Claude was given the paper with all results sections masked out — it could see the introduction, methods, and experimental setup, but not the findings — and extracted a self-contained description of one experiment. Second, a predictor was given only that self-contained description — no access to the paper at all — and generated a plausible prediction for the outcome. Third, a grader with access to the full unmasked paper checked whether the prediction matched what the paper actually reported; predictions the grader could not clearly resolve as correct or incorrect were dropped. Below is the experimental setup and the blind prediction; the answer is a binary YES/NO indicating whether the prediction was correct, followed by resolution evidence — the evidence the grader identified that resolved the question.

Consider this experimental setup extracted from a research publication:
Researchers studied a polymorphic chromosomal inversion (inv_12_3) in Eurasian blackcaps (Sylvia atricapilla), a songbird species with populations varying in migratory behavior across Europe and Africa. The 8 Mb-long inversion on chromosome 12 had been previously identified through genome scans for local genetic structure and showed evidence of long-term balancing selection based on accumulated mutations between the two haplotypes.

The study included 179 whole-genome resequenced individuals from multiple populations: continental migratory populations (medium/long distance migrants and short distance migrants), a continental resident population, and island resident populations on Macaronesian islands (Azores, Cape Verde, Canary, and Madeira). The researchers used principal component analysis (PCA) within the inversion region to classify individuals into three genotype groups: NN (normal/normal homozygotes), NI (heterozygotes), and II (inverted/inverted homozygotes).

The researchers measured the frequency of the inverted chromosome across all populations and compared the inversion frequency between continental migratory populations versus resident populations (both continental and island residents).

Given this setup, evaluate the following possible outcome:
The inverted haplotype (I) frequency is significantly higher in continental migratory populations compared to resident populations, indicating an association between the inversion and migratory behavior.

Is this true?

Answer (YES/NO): YES